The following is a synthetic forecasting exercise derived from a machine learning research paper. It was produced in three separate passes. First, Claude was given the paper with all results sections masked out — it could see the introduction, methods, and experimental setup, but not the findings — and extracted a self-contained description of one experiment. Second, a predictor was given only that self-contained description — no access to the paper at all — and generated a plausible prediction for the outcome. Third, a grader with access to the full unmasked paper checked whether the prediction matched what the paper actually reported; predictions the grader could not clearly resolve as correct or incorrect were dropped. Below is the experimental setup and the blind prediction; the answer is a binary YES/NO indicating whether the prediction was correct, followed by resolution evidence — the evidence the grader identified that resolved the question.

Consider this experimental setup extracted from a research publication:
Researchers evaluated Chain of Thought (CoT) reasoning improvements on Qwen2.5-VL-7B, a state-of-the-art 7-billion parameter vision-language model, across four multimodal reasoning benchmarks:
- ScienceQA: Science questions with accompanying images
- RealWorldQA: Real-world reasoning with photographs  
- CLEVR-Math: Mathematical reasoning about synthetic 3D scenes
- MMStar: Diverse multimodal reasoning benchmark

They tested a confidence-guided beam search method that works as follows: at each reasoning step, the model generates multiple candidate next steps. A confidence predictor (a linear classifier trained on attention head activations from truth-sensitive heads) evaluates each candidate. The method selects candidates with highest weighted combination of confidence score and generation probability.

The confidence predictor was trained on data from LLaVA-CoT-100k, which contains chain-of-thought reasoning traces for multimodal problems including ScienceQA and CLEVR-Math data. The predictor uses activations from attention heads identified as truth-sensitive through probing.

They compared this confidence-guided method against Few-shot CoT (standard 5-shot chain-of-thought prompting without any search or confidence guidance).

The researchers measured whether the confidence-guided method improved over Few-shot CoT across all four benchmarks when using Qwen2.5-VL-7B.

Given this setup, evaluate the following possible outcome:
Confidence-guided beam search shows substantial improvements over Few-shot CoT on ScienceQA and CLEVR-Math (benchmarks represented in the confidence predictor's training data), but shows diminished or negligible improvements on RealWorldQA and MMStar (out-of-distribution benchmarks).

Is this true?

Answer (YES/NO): NO